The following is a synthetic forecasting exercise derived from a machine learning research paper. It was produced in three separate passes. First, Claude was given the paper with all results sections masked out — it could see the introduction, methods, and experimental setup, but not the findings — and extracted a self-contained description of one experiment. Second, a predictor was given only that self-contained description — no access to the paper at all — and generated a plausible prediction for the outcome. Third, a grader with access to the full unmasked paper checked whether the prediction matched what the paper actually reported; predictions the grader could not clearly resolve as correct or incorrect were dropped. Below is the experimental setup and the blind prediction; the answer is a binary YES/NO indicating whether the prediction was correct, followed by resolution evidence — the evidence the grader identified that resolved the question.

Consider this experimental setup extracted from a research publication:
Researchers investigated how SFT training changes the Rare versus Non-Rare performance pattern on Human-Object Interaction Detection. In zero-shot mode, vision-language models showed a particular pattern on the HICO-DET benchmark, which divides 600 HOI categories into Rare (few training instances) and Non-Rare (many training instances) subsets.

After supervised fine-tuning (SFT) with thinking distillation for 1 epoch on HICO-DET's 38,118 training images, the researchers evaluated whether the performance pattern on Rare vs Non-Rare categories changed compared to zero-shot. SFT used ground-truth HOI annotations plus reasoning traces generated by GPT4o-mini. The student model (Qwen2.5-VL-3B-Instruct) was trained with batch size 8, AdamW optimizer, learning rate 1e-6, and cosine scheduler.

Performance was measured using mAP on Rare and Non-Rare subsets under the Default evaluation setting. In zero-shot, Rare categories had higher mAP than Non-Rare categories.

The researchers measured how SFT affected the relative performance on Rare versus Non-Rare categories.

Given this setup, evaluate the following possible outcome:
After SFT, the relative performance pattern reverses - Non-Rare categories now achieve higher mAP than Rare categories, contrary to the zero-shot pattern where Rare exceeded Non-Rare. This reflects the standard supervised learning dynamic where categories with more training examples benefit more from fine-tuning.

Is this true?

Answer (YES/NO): YES